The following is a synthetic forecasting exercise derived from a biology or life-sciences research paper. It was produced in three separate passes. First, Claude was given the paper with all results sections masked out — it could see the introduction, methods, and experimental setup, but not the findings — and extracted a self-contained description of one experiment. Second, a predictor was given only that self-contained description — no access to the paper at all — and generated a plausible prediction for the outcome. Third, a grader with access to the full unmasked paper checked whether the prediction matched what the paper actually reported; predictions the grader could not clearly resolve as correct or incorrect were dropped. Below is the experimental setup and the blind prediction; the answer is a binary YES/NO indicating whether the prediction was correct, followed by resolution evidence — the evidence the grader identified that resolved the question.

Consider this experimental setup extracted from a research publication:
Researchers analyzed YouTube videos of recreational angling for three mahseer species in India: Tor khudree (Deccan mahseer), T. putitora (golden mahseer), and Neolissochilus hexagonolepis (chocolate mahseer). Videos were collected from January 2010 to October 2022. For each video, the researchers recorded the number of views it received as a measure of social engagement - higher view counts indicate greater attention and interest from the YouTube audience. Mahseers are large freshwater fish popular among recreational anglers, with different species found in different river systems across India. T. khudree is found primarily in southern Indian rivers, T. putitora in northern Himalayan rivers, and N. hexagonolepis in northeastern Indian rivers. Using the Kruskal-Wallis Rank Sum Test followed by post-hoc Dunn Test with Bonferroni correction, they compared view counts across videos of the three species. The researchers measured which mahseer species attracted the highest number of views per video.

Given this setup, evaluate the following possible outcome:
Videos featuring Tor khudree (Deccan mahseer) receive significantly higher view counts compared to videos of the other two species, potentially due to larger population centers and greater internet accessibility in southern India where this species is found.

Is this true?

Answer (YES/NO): YES